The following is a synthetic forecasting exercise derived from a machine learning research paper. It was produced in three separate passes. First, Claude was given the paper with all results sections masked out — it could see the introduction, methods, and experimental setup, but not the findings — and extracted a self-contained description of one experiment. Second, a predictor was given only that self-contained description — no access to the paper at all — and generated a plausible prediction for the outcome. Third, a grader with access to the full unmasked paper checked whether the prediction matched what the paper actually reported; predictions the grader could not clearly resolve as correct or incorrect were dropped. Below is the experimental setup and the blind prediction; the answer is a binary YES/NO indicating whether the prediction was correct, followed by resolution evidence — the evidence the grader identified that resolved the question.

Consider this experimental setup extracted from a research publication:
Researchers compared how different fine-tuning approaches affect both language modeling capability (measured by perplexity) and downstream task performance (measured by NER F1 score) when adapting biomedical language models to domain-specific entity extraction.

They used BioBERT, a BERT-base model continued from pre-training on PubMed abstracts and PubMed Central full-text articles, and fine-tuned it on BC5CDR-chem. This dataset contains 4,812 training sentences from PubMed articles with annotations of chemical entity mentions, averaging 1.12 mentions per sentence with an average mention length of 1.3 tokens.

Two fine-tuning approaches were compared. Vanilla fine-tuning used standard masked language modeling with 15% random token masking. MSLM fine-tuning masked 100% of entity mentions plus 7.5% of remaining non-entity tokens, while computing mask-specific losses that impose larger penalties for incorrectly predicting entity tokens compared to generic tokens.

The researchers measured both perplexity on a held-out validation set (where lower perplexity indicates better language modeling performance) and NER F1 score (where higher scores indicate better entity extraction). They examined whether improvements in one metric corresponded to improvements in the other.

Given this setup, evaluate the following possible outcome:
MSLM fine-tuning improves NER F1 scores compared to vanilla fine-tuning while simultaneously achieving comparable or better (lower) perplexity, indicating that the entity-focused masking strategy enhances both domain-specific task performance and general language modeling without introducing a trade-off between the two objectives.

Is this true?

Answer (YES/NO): NO